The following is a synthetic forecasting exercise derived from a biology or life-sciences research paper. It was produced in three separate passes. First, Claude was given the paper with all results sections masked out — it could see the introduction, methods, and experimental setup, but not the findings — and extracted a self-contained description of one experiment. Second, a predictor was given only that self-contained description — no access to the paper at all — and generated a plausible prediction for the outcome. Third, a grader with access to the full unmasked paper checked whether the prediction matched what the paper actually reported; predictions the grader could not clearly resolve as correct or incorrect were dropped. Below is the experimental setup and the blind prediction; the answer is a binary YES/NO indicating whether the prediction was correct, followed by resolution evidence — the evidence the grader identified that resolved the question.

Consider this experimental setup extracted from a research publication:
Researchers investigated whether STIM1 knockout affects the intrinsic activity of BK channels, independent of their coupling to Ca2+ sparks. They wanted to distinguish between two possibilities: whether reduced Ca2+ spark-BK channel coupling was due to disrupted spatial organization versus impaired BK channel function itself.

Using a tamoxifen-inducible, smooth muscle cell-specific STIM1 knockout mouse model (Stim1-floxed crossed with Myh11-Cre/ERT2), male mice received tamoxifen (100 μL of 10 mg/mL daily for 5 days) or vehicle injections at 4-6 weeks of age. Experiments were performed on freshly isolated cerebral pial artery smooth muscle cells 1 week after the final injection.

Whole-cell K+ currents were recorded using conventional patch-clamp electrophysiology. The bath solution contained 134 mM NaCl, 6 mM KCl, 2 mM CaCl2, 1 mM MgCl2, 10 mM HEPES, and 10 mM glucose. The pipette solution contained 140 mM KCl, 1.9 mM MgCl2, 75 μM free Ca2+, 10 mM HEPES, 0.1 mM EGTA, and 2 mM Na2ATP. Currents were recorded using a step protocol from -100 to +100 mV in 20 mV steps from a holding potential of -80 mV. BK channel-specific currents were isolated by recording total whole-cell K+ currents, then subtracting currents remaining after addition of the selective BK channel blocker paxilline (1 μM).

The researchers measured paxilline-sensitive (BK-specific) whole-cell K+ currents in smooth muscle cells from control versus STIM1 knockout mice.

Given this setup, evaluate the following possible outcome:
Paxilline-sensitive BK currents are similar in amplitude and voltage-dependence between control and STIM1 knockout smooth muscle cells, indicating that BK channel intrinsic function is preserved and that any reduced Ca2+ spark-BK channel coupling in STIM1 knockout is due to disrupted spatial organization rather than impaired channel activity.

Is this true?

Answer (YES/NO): YES